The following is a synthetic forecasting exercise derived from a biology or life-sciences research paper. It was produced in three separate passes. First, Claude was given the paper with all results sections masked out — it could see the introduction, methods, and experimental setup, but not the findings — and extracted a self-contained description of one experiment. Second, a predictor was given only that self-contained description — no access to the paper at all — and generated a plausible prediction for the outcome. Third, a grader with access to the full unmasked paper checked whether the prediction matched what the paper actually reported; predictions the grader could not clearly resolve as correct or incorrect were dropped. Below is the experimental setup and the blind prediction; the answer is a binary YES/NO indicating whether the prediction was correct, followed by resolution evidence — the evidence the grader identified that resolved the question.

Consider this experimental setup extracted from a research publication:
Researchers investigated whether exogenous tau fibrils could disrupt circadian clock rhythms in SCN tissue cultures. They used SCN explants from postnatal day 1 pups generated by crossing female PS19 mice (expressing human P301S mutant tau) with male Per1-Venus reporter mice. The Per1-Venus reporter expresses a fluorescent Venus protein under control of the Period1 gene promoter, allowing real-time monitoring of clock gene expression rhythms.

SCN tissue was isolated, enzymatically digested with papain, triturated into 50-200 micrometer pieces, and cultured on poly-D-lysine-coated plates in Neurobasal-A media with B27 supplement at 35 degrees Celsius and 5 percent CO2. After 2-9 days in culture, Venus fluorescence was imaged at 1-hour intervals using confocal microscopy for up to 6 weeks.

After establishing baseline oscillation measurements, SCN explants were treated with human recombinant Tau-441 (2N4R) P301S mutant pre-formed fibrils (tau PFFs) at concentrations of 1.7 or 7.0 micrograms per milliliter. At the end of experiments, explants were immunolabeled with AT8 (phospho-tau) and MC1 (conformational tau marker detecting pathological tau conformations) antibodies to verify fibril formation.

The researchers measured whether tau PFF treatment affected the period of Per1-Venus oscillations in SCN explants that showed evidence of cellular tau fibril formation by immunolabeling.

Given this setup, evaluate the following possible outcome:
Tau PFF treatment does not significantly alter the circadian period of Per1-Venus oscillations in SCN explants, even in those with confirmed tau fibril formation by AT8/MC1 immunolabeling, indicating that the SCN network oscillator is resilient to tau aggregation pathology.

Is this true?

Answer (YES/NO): YES